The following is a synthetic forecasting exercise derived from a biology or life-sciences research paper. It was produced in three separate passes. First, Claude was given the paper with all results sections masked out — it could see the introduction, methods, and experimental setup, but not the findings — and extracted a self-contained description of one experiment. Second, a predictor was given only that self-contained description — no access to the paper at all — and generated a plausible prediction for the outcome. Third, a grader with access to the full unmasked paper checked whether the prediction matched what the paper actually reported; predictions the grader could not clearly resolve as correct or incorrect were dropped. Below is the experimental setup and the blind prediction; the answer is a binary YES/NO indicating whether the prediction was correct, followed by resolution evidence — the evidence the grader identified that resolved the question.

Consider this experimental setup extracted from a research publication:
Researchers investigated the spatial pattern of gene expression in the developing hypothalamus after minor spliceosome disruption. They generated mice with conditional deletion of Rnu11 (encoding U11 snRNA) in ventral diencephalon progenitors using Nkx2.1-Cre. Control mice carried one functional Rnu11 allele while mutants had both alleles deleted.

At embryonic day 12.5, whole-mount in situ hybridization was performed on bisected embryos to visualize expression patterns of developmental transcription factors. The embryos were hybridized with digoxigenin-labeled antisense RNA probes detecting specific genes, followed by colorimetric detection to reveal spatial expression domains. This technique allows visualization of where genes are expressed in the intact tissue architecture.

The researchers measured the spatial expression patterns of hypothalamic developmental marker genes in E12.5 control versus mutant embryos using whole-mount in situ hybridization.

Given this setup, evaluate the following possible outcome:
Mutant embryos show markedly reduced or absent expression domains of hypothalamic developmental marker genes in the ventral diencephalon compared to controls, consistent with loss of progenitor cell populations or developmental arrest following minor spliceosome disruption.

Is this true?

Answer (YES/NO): YES